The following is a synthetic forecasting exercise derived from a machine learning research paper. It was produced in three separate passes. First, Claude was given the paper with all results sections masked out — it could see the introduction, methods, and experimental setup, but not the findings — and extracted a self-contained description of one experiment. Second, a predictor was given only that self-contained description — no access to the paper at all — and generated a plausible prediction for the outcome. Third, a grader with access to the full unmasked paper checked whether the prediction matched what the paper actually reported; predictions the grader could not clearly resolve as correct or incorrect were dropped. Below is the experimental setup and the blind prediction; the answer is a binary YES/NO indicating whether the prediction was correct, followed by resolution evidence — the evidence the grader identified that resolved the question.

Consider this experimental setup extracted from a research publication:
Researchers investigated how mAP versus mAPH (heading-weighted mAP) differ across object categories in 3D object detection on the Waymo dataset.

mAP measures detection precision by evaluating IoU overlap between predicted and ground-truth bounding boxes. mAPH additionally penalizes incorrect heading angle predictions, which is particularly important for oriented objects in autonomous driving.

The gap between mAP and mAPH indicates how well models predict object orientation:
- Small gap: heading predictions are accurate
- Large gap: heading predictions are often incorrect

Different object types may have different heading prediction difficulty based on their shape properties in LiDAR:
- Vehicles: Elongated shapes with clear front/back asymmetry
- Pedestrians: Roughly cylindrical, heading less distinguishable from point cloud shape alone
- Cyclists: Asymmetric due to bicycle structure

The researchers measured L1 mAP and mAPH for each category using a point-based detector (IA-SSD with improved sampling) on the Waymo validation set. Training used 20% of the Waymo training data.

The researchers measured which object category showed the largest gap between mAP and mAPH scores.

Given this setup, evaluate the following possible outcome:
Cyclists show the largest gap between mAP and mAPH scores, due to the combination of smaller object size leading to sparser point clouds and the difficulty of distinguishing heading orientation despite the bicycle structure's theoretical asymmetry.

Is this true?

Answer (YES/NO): NO